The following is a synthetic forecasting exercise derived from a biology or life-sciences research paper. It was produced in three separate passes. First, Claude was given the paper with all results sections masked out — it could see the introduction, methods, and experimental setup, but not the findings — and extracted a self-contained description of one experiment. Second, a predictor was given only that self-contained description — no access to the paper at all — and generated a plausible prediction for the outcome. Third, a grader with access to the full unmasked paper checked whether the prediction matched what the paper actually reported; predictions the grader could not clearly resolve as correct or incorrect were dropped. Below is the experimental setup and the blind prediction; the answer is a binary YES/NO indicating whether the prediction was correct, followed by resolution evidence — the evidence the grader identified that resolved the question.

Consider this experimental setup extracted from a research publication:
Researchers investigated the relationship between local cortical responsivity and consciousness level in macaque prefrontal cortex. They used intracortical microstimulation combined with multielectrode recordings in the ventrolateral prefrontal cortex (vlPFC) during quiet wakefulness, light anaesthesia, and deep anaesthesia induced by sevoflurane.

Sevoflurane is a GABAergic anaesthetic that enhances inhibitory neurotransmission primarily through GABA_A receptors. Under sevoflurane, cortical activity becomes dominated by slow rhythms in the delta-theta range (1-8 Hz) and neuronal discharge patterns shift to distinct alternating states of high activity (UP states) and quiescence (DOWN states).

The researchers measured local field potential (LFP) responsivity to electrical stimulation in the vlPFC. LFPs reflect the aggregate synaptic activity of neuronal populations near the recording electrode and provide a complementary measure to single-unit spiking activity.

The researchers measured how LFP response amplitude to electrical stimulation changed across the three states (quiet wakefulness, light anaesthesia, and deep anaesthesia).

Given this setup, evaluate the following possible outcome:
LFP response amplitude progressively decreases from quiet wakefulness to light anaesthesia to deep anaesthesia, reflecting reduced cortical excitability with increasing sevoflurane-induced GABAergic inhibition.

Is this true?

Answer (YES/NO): NO